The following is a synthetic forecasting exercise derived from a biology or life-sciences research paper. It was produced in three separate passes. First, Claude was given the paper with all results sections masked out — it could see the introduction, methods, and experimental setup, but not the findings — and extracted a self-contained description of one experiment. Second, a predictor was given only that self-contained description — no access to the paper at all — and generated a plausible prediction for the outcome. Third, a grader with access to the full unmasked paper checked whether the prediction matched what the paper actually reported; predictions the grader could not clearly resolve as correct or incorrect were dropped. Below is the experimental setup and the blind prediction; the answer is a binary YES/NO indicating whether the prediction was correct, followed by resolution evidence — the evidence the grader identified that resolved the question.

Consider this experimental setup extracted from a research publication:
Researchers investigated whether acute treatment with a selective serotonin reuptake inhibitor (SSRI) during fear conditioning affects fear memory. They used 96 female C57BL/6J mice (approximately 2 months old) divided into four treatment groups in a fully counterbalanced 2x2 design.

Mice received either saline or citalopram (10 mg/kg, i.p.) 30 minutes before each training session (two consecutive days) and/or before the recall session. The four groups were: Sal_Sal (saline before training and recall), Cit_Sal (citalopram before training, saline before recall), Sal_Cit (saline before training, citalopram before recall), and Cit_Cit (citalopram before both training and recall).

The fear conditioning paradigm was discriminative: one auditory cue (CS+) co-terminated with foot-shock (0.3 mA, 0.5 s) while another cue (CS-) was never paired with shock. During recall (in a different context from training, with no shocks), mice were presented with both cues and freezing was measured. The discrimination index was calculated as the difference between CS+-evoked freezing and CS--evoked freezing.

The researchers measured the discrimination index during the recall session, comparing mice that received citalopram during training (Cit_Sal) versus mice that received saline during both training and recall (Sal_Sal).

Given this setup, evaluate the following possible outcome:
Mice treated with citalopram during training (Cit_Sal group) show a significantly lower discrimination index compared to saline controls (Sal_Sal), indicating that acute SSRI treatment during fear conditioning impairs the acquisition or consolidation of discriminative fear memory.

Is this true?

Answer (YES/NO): NO